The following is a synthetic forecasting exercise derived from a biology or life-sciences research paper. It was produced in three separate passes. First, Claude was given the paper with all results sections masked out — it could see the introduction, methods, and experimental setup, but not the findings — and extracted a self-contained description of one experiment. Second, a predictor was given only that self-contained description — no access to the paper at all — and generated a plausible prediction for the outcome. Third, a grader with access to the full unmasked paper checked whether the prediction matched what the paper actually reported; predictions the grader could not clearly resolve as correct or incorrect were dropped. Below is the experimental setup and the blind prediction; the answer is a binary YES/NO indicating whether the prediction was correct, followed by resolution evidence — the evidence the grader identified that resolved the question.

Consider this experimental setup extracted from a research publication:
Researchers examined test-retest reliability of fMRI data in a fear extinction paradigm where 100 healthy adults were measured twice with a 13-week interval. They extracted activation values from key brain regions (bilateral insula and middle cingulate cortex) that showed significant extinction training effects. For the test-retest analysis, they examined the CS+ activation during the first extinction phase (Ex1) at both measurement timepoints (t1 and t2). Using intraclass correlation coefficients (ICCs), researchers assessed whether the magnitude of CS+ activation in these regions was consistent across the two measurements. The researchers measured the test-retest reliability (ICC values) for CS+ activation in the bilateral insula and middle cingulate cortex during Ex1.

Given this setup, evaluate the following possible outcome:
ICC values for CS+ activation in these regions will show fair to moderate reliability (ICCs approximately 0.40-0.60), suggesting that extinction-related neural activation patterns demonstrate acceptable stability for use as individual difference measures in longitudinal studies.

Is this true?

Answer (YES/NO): YES